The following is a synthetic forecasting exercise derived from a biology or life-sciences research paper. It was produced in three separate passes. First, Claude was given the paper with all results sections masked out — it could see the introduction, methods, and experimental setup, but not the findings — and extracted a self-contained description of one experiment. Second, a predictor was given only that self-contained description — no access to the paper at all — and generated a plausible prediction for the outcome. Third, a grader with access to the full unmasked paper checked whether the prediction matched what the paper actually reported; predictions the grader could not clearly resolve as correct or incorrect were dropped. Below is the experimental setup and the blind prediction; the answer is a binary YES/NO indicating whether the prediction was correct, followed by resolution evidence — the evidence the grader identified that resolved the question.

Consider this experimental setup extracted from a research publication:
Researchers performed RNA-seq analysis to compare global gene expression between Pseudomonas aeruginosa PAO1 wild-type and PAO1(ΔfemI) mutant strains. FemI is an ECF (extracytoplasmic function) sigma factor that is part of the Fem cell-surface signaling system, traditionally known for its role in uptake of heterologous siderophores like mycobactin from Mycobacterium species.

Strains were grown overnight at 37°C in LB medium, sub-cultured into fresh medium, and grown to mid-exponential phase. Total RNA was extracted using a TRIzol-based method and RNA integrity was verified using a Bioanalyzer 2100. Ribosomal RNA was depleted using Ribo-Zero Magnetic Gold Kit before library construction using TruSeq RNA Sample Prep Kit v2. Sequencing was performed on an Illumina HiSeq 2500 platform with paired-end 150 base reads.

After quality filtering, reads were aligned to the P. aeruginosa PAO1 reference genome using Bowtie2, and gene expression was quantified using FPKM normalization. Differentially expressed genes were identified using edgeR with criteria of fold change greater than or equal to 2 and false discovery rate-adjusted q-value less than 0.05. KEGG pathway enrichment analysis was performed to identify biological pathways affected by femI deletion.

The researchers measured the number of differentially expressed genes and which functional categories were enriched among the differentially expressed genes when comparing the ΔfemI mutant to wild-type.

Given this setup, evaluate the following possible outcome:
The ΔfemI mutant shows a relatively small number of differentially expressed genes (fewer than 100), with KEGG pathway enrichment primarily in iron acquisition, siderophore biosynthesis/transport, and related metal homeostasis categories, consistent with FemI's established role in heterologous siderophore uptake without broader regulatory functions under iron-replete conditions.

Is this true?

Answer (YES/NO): NO